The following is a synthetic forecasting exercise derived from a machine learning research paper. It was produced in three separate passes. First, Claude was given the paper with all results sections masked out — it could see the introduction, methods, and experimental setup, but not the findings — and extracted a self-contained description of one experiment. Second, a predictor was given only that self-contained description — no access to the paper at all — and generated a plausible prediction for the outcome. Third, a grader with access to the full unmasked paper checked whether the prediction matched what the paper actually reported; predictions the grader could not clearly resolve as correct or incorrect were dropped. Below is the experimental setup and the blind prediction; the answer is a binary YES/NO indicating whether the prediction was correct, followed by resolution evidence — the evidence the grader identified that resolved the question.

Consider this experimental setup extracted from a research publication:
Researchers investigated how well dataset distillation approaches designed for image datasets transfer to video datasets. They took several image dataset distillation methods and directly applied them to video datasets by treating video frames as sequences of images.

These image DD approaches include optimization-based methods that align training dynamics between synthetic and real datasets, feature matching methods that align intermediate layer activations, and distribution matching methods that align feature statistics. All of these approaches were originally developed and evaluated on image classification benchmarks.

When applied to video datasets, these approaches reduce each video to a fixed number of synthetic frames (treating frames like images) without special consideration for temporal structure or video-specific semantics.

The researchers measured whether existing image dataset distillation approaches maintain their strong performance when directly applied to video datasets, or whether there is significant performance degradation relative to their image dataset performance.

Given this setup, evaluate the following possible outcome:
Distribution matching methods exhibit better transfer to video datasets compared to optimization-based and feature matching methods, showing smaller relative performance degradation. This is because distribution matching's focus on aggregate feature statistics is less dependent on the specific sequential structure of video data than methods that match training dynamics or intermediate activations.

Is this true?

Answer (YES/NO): NO